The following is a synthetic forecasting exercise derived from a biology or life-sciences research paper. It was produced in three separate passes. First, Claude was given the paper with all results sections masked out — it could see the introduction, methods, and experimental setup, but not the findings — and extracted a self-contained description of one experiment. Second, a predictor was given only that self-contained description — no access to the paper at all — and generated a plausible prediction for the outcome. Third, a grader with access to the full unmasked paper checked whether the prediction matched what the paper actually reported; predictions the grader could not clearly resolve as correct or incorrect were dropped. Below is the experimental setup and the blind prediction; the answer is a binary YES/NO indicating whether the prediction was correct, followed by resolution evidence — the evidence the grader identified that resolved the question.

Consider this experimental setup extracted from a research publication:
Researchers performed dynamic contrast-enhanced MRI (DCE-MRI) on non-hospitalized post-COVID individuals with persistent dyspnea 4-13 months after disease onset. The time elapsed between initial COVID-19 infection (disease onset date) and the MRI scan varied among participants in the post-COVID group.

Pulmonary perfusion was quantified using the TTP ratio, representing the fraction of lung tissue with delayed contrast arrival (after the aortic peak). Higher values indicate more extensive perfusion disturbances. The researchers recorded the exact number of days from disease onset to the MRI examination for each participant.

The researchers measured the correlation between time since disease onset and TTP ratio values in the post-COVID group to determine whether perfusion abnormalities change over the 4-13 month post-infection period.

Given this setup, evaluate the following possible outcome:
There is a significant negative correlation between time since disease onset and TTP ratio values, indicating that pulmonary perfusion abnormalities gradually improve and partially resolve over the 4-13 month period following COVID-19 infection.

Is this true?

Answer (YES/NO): NO